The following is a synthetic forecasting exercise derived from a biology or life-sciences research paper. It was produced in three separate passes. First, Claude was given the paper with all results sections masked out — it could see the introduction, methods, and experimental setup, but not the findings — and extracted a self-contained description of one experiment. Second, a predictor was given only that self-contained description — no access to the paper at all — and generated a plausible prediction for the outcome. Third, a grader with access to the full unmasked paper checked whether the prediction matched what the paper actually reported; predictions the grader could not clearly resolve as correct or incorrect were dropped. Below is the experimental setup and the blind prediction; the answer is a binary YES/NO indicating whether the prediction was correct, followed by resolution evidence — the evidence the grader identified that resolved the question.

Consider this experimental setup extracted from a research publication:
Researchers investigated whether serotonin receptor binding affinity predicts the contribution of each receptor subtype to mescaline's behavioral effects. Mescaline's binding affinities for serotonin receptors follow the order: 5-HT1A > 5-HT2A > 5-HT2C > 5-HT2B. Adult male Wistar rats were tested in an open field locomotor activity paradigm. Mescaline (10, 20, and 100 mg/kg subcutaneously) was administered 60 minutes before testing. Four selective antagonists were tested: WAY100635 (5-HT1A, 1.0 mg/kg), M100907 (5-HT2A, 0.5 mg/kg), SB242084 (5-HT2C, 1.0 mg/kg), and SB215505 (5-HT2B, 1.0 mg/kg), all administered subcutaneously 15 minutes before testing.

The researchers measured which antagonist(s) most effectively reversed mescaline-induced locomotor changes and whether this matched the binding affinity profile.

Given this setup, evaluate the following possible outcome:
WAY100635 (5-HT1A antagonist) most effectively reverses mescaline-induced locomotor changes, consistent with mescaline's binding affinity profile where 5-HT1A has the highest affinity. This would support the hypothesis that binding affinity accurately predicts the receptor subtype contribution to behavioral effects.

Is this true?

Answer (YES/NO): NO